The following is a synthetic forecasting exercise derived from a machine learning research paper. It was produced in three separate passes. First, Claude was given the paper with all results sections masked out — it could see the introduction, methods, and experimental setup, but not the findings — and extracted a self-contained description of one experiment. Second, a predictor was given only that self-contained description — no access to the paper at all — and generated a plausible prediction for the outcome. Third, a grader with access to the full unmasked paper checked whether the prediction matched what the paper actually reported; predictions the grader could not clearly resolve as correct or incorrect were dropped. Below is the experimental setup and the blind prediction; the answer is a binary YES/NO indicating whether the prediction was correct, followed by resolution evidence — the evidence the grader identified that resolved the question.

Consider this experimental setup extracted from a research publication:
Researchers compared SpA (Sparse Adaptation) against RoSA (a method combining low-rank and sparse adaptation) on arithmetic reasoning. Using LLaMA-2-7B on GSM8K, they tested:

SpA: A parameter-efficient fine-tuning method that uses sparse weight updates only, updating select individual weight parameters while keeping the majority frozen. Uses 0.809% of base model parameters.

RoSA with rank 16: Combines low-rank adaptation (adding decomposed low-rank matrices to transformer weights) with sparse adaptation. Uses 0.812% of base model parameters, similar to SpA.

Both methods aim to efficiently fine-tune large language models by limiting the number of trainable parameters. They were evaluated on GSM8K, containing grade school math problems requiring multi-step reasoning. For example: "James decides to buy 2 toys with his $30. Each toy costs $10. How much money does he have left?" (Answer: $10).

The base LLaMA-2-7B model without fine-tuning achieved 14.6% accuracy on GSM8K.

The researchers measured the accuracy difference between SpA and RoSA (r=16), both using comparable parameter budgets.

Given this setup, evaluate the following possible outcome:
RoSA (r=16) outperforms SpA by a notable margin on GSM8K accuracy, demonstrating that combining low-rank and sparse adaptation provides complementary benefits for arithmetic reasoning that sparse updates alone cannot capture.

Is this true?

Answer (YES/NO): YES